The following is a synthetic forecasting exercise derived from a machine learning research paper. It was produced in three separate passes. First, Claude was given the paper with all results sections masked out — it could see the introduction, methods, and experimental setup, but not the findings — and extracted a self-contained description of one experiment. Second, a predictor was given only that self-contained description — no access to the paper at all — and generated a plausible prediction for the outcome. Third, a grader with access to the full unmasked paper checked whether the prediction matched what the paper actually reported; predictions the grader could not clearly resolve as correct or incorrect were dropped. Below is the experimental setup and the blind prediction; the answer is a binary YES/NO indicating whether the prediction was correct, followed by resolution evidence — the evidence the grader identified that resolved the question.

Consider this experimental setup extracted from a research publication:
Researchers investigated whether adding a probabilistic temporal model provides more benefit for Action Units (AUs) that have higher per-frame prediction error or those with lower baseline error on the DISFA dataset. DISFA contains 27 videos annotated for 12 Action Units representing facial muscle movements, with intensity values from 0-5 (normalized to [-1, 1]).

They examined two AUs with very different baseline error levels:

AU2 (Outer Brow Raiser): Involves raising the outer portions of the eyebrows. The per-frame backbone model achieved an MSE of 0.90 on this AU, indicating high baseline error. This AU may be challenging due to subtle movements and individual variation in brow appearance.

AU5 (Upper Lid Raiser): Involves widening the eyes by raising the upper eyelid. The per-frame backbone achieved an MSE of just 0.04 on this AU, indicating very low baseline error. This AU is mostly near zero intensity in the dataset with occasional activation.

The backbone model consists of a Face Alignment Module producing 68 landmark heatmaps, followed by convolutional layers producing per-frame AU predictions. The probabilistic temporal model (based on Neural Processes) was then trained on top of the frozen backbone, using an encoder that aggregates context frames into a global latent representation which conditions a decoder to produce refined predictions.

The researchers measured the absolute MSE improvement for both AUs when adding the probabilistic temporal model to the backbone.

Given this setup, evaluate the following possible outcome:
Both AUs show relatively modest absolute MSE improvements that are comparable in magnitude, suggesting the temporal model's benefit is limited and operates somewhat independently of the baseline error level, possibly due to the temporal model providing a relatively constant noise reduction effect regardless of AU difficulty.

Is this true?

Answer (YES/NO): NO